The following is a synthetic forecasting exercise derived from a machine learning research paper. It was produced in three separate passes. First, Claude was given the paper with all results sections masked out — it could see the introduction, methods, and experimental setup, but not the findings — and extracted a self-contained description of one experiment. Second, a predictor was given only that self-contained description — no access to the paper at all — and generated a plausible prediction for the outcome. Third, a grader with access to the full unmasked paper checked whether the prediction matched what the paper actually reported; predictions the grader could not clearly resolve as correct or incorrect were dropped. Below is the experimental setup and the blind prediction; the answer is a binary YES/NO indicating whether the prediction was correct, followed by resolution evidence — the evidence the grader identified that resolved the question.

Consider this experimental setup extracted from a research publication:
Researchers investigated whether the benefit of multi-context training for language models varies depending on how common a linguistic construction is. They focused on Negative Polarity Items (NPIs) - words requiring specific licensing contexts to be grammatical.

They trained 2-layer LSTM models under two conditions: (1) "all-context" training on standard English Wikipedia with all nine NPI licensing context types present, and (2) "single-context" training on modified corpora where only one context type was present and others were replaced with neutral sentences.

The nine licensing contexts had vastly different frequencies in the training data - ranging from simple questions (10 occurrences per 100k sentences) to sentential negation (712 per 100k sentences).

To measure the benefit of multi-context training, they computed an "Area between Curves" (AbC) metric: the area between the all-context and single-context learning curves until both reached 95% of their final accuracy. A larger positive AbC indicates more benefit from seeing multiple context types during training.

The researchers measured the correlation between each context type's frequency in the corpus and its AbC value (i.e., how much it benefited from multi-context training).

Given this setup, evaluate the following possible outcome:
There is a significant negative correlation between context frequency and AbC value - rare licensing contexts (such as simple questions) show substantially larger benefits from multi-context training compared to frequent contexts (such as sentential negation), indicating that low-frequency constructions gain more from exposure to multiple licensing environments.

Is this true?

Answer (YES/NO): YES